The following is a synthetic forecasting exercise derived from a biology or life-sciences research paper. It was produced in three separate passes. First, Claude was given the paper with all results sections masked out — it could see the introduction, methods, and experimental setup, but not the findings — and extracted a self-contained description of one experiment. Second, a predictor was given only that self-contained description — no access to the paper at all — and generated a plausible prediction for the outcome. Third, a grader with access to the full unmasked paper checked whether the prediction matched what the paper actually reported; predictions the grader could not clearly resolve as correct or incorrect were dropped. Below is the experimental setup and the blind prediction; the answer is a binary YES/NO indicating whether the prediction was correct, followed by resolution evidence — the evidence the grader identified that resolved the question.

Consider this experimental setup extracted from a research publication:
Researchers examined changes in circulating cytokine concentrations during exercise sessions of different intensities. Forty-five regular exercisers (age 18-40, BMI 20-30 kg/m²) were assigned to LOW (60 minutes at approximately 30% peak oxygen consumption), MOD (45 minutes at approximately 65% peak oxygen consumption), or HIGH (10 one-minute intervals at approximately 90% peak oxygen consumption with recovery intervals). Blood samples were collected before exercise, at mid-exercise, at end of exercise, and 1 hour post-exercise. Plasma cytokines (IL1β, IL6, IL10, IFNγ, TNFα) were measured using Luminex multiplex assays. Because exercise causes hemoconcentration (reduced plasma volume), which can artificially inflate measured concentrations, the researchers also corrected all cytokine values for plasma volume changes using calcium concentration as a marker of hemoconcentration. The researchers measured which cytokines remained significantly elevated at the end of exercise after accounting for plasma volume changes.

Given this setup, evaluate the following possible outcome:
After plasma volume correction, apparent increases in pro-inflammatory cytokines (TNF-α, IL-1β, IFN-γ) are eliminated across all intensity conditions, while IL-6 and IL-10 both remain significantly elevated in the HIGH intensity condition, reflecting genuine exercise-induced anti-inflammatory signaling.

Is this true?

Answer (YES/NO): NO